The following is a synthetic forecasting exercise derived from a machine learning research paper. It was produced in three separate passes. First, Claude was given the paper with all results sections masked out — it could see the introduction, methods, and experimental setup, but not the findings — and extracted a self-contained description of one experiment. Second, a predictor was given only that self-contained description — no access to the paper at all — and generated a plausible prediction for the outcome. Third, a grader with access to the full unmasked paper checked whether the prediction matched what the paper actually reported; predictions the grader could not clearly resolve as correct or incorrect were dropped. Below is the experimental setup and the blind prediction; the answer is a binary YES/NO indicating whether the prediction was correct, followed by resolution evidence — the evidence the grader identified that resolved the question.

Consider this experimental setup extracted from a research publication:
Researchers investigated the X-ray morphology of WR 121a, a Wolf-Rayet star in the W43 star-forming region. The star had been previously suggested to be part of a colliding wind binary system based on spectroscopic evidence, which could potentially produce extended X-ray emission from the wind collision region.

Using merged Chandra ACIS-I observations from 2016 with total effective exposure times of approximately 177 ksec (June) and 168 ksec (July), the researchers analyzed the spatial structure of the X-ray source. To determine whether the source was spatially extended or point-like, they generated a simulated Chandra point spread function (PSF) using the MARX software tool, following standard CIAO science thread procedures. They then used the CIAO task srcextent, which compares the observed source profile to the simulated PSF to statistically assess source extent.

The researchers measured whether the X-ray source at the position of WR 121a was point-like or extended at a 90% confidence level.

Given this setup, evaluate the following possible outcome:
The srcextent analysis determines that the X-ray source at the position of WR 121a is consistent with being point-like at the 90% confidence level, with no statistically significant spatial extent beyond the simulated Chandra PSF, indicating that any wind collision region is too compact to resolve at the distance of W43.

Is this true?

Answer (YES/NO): YES